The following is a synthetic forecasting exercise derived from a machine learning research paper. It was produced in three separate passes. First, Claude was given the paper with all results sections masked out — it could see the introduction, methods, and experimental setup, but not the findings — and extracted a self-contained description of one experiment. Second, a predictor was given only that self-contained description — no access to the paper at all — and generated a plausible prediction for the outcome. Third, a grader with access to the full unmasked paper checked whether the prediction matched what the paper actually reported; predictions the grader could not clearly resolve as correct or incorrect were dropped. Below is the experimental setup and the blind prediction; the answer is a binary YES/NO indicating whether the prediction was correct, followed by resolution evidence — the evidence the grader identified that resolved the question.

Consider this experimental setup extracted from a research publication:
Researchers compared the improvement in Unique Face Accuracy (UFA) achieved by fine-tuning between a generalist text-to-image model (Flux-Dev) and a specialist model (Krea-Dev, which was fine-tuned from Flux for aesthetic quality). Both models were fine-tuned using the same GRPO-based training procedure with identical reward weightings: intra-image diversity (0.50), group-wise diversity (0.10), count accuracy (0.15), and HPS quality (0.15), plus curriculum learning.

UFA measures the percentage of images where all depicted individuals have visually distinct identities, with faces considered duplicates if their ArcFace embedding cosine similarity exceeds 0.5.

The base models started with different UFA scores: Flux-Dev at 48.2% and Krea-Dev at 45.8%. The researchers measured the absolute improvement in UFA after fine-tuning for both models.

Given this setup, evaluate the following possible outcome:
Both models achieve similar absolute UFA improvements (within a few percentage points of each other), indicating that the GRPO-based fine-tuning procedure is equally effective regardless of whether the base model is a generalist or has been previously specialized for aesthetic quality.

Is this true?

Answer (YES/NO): NO